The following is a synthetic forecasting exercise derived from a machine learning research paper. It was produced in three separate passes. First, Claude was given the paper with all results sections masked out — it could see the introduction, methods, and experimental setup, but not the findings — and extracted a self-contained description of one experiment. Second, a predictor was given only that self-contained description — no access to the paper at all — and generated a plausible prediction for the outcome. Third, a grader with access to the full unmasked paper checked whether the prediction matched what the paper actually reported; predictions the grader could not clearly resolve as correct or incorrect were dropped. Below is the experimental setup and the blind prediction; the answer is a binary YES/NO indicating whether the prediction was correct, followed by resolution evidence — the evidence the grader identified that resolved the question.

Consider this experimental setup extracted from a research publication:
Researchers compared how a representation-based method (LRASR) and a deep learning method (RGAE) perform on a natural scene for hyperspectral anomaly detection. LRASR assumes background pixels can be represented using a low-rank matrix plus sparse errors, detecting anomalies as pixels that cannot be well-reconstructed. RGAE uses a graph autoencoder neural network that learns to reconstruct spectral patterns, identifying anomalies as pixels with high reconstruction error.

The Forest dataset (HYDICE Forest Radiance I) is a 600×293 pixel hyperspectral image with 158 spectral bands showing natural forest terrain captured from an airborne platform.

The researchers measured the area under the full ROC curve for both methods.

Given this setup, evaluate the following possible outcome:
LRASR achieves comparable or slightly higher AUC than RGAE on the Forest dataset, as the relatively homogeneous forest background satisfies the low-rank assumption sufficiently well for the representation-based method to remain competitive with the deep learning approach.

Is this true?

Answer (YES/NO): NO